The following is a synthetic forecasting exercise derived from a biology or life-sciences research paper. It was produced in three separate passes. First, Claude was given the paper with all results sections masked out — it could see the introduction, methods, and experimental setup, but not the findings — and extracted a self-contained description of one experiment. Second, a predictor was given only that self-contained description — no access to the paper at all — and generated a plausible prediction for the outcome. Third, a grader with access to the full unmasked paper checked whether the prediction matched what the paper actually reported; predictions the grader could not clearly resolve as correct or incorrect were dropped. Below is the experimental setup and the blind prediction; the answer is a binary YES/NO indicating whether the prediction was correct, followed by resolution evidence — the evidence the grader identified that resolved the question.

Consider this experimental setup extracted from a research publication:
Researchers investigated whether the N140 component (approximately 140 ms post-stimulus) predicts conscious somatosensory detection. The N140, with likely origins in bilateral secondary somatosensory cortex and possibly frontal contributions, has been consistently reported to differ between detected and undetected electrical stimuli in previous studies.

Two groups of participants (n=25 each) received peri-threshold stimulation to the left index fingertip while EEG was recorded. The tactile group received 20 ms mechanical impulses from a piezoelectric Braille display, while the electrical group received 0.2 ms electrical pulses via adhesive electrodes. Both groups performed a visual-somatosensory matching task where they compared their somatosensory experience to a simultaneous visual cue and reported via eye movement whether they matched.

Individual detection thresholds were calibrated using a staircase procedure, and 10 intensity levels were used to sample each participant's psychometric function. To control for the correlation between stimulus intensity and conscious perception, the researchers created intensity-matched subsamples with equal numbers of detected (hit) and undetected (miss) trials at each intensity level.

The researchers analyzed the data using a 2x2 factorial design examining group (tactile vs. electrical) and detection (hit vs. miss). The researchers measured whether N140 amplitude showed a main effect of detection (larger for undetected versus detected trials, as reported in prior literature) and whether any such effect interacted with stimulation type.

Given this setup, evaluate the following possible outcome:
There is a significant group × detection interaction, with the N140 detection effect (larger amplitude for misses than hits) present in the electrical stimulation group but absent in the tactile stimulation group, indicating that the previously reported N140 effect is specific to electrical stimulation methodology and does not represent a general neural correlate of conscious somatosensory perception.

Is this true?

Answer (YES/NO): NO